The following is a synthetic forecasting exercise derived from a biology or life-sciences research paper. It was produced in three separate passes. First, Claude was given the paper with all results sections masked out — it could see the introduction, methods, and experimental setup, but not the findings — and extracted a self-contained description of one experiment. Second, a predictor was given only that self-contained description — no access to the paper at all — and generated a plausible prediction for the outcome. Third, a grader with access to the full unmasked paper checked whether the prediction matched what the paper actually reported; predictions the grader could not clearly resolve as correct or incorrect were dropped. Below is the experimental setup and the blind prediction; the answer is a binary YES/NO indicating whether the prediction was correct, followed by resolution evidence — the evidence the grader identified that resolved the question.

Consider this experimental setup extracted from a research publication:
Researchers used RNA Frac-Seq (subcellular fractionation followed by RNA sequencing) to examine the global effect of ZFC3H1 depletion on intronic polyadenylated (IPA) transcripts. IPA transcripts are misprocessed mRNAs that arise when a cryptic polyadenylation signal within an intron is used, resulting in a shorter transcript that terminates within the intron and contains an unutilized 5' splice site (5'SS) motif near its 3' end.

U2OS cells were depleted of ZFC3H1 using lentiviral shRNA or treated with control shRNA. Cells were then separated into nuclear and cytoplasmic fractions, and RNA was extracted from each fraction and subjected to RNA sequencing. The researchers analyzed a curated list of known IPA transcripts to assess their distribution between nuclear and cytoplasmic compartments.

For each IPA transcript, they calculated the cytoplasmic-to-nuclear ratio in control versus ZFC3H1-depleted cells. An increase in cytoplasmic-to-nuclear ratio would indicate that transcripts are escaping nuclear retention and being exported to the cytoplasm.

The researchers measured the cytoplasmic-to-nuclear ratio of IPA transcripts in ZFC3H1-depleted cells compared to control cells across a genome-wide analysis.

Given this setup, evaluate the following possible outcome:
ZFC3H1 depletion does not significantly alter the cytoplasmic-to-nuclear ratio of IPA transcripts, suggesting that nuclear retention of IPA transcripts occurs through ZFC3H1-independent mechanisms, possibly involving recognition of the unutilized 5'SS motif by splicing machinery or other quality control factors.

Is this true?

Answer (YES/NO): NO